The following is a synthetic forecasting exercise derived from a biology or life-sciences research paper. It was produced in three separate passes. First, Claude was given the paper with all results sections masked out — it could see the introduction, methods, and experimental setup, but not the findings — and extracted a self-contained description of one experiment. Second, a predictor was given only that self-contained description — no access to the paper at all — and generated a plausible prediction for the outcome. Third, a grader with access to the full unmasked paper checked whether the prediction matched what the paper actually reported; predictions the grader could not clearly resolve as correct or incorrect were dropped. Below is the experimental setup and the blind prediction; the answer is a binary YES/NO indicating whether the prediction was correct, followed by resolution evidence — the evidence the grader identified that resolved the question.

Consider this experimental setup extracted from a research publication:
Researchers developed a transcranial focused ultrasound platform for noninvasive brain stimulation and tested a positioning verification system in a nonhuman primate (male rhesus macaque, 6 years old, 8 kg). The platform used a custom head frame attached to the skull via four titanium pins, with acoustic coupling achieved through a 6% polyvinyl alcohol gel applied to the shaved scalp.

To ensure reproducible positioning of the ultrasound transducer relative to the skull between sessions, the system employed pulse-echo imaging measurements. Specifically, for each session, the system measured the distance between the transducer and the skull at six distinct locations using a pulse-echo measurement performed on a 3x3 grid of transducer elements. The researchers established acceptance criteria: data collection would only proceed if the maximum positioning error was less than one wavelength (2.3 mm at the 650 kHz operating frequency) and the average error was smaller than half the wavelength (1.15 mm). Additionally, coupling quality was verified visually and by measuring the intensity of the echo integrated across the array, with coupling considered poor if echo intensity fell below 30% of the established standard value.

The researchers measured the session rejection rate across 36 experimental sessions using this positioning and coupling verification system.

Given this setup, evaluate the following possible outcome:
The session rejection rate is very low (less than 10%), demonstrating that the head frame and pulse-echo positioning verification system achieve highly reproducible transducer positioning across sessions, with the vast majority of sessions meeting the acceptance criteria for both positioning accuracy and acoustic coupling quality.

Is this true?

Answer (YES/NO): YES